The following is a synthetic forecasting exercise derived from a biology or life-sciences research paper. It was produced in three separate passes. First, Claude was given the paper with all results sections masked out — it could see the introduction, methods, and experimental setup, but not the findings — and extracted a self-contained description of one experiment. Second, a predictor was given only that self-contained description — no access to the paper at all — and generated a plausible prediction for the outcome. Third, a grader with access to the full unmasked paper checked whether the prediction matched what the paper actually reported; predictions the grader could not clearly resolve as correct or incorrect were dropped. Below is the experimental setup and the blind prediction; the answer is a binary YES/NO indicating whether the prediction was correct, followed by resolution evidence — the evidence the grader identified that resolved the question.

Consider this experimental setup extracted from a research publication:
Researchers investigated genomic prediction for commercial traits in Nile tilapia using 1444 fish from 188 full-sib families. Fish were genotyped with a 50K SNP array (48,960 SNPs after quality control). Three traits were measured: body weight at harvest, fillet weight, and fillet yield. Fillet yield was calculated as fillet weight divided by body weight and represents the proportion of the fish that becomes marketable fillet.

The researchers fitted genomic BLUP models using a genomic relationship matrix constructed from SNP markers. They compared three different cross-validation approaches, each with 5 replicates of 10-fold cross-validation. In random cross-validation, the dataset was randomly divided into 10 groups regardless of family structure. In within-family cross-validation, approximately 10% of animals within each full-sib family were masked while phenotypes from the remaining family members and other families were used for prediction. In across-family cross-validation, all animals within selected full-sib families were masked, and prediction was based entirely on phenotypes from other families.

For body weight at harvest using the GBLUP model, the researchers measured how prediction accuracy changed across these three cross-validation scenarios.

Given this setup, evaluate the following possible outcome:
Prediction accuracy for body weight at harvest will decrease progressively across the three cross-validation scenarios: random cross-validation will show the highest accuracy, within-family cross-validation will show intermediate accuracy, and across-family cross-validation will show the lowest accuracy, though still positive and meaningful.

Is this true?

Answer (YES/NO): NO